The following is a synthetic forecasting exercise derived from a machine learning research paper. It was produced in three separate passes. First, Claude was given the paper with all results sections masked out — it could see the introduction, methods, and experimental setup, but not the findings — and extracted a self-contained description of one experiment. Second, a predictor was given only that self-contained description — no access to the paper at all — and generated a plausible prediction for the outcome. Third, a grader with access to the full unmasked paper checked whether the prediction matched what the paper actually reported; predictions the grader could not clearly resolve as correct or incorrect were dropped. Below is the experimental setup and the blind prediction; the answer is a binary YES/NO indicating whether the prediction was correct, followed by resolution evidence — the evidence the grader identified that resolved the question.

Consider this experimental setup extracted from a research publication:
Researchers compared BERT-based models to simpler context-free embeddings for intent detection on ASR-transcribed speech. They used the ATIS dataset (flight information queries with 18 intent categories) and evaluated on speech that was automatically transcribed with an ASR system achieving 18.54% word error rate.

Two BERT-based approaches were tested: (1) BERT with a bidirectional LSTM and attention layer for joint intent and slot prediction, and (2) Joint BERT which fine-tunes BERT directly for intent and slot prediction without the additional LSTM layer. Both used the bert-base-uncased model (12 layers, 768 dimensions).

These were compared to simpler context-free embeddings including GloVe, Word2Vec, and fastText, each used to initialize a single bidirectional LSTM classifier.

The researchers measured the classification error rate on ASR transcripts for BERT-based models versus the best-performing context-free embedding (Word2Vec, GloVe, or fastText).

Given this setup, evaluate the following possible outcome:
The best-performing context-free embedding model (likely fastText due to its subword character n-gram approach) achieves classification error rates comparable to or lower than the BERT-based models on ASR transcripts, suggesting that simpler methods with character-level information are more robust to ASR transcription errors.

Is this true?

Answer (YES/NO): NO